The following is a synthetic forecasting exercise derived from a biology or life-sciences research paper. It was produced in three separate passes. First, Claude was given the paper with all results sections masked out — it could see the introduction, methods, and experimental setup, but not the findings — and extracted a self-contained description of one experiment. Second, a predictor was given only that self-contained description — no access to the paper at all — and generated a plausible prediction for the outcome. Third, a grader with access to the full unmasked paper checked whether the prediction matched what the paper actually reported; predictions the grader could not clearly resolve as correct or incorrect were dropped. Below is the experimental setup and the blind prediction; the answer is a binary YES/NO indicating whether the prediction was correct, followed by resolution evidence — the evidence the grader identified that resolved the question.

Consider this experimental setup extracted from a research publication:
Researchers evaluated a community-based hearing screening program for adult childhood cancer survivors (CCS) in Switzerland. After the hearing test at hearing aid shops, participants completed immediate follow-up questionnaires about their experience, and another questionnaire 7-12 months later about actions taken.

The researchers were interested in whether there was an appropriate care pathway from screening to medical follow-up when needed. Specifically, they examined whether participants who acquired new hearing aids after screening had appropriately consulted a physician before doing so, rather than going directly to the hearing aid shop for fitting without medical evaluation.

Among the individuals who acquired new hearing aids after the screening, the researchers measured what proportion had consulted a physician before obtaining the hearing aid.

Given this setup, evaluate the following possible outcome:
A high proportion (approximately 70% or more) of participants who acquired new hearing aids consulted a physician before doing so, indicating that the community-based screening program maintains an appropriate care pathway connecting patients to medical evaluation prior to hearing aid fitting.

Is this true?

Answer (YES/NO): YES